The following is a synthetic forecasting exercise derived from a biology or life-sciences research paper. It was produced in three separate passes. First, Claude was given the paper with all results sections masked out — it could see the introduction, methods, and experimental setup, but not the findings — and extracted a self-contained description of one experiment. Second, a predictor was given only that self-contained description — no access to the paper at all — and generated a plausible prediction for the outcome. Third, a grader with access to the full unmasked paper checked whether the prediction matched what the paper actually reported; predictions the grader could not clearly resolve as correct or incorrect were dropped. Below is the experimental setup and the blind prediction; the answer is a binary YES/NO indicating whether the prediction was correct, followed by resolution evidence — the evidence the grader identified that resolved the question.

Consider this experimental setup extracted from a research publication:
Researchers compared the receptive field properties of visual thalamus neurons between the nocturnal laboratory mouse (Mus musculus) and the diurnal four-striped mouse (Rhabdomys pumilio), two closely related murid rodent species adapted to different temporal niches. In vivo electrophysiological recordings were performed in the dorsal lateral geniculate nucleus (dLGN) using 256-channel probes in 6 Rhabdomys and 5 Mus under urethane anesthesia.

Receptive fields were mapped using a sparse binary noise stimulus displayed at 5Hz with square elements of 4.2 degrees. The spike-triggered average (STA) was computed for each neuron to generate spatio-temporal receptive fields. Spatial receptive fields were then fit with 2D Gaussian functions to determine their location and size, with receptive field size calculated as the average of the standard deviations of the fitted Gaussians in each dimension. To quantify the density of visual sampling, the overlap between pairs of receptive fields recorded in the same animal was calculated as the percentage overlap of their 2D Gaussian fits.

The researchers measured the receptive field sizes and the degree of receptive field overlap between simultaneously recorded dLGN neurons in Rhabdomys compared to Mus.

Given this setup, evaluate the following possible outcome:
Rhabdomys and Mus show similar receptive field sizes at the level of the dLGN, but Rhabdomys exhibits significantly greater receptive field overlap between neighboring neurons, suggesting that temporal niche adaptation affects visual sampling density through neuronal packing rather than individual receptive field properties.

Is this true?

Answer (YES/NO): YES